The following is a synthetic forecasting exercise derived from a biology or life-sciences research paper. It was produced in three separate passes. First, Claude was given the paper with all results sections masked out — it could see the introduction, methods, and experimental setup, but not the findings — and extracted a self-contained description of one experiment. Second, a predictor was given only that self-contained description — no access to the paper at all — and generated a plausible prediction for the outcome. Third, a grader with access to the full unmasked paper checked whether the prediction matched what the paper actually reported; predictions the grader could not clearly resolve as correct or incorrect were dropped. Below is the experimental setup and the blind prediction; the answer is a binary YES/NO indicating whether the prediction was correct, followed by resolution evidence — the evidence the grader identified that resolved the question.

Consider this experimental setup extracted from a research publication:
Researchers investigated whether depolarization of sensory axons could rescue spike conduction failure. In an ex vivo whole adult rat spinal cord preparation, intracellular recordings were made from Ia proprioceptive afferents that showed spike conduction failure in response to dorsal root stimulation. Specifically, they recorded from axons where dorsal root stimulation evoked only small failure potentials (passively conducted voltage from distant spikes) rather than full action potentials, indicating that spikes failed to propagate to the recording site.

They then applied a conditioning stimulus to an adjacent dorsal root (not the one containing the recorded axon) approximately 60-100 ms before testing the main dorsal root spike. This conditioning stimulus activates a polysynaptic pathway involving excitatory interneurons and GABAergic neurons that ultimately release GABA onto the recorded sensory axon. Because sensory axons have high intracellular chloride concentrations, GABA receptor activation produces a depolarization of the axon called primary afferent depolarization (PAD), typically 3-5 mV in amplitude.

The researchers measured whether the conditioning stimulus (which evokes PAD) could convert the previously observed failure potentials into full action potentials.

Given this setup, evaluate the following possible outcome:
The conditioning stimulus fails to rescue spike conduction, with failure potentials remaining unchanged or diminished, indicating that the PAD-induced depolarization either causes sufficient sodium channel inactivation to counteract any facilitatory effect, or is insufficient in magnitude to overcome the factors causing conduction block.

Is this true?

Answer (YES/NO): NO